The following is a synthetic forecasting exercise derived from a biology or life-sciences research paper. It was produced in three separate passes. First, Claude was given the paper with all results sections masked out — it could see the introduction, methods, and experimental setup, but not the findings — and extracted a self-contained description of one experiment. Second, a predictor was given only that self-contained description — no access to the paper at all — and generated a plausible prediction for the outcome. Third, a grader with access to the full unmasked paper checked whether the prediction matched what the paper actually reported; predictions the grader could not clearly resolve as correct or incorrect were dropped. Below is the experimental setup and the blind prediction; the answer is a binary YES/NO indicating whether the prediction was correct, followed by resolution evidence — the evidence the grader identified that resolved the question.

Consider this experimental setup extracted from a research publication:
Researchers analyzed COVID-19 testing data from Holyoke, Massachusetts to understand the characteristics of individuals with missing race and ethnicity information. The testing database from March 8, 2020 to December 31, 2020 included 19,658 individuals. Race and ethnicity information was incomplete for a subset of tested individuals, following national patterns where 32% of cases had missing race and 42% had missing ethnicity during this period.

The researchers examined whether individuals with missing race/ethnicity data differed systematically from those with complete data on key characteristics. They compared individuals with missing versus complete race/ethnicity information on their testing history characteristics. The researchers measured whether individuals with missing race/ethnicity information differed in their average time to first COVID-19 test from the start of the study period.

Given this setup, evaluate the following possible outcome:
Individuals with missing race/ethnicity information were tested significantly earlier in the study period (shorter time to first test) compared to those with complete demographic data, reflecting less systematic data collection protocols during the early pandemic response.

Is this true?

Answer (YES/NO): YES